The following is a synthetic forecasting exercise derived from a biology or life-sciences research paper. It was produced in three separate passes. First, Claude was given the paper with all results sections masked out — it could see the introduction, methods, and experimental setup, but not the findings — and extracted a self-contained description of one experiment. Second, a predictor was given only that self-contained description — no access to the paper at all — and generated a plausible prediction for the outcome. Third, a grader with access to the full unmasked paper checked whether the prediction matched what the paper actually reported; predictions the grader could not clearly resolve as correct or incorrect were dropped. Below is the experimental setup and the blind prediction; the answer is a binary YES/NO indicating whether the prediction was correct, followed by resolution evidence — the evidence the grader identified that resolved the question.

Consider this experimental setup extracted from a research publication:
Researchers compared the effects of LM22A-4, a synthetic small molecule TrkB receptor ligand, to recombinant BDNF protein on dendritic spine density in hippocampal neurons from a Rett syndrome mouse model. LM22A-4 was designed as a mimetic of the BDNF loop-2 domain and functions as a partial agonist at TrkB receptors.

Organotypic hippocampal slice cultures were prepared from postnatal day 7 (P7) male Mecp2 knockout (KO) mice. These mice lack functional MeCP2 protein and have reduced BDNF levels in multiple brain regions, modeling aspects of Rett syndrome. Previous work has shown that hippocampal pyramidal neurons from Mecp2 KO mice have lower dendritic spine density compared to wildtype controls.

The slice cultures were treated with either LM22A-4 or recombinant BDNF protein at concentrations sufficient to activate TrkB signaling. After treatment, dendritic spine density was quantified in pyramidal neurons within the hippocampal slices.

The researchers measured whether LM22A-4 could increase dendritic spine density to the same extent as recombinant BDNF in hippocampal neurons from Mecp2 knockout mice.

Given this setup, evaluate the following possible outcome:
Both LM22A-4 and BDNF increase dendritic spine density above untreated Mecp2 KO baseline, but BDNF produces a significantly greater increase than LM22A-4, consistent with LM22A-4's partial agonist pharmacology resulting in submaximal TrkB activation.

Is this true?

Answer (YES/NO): NO